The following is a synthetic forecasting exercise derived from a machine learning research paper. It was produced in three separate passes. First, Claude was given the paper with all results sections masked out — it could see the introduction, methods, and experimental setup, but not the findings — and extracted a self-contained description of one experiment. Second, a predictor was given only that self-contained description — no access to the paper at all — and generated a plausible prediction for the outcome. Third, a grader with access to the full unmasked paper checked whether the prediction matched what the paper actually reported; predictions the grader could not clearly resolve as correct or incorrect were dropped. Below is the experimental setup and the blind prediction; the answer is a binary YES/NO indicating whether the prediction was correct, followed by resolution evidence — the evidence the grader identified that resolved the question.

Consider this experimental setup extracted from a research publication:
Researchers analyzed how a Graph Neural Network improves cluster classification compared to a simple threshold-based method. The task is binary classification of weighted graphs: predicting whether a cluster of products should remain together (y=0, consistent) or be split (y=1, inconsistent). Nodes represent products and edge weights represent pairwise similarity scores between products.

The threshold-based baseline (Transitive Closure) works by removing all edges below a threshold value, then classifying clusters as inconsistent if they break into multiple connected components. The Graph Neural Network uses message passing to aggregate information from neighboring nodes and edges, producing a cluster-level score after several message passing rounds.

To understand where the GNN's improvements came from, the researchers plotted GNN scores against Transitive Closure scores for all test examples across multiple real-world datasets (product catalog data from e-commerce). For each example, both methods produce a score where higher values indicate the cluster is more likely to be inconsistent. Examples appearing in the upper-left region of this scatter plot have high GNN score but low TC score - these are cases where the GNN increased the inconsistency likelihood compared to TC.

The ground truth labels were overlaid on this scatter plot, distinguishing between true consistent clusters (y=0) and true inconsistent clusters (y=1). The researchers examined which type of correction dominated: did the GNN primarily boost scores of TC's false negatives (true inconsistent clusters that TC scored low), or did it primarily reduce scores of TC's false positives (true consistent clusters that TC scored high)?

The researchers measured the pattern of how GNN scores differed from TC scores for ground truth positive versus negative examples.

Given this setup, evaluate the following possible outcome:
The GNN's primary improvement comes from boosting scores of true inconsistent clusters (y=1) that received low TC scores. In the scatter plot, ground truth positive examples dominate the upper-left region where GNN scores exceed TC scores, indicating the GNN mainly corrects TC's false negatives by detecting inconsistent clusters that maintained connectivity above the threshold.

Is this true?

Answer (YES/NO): YES